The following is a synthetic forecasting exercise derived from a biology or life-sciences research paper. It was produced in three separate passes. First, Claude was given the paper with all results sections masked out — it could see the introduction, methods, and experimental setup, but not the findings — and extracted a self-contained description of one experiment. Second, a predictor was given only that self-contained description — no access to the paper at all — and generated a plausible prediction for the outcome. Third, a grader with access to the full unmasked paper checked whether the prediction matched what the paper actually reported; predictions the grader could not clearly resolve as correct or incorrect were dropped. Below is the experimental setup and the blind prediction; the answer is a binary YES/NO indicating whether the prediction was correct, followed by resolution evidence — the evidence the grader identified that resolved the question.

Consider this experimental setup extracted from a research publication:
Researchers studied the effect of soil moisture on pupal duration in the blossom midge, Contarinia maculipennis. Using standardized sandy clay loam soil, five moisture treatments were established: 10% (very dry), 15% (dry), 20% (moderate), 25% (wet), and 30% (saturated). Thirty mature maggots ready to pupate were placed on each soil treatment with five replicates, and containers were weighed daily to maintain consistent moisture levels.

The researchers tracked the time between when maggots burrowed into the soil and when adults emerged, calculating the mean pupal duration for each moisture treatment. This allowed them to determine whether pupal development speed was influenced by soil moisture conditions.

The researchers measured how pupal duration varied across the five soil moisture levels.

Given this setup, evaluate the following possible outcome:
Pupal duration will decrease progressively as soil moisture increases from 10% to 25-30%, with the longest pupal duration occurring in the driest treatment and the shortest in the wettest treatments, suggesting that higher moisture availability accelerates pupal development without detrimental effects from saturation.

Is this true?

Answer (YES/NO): NO